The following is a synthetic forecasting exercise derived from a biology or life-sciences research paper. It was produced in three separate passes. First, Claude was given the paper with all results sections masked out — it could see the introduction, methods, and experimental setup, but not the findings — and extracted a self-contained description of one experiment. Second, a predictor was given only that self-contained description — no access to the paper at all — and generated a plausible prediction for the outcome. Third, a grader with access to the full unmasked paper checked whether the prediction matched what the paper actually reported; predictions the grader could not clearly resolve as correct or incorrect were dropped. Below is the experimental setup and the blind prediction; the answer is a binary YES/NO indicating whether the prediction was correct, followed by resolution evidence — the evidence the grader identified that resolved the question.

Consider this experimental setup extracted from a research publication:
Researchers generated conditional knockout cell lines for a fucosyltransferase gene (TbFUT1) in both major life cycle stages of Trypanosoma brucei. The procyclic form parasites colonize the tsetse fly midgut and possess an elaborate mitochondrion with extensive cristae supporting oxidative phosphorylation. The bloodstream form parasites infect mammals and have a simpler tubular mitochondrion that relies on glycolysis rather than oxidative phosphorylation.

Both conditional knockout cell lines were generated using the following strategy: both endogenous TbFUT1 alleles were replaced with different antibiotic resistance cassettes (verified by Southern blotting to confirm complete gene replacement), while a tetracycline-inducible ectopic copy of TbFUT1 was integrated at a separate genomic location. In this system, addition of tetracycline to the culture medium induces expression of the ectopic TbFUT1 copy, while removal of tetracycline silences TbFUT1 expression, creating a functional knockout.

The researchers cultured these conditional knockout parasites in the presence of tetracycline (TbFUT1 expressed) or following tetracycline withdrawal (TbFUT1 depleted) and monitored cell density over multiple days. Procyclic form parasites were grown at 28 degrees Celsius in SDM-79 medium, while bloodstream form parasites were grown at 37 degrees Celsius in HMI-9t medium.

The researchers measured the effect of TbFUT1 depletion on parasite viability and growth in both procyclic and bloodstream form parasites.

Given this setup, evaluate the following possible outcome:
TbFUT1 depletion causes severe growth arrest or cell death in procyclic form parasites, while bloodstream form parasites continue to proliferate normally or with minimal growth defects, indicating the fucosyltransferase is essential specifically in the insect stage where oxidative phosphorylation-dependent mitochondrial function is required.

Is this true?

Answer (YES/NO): NO